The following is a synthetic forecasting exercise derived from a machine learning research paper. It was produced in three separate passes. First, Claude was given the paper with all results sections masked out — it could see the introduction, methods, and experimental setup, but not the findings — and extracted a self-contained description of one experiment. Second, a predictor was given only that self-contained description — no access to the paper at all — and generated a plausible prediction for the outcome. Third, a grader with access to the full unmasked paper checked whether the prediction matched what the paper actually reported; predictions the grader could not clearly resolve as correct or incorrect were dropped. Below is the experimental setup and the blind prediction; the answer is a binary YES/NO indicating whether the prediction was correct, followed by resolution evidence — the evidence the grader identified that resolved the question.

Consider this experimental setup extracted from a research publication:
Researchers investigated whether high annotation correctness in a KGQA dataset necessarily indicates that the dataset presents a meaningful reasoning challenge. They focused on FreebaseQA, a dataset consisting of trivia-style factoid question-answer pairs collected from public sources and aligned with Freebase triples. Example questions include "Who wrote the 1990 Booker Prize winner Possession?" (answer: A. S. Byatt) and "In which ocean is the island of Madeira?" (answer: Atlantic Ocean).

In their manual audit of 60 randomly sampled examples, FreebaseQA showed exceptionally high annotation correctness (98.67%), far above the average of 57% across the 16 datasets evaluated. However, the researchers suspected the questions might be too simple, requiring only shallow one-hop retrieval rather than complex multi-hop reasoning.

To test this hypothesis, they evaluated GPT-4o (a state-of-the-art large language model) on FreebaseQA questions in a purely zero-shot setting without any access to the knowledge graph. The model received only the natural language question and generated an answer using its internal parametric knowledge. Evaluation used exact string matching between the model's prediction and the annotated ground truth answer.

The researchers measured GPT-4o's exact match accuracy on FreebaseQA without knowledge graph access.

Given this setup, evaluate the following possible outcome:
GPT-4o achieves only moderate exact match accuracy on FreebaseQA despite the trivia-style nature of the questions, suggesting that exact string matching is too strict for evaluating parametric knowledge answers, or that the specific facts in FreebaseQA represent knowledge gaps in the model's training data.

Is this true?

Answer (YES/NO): NO